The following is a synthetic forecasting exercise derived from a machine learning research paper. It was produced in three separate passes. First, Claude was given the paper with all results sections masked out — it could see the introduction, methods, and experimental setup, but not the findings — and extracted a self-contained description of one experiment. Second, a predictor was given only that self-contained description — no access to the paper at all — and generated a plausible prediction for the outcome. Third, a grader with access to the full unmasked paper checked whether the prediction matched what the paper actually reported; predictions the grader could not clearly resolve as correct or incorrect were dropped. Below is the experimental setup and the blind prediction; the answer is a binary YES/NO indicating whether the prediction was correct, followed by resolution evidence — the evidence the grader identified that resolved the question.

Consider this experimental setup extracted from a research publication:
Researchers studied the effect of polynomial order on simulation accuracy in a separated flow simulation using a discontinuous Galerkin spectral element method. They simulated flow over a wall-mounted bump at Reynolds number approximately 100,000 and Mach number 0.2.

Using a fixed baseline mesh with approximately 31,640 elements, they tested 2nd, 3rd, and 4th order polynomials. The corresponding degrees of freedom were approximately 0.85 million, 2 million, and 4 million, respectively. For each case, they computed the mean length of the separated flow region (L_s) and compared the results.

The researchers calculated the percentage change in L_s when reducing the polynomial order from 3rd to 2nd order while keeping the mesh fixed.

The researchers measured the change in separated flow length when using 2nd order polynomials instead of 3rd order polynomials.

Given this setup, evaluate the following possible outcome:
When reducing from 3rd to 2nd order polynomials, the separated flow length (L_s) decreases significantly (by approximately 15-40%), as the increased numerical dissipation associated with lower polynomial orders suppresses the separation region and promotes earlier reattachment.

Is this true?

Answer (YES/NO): NO